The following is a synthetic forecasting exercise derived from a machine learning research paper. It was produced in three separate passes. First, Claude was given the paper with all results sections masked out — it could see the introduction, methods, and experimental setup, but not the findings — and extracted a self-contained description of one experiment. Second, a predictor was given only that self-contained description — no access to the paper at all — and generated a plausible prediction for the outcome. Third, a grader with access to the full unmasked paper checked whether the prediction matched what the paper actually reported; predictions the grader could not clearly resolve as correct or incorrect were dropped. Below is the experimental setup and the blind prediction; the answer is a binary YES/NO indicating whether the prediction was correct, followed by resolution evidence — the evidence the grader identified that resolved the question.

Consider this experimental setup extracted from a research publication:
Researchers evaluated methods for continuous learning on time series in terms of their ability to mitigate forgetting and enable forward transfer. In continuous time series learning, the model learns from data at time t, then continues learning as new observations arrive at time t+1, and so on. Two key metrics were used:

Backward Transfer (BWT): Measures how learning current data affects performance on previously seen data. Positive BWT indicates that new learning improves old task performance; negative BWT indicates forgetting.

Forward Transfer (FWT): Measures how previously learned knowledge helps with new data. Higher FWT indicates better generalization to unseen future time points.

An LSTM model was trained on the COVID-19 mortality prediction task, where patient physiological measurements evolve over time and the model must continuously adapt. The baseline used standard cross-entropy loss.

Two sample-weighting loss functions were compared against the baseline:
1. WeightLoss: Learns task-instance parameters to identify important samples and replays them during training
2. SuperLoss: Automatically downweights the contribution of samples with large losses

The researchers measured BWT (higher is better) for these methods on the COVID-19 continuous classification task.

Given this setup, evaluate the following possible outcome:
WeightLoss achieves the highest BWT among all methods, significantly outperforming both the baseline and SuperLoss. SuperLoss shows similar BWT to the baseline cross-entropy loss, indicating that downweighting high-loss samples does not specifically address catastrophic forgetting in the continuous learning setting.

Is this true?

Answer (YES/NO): NO